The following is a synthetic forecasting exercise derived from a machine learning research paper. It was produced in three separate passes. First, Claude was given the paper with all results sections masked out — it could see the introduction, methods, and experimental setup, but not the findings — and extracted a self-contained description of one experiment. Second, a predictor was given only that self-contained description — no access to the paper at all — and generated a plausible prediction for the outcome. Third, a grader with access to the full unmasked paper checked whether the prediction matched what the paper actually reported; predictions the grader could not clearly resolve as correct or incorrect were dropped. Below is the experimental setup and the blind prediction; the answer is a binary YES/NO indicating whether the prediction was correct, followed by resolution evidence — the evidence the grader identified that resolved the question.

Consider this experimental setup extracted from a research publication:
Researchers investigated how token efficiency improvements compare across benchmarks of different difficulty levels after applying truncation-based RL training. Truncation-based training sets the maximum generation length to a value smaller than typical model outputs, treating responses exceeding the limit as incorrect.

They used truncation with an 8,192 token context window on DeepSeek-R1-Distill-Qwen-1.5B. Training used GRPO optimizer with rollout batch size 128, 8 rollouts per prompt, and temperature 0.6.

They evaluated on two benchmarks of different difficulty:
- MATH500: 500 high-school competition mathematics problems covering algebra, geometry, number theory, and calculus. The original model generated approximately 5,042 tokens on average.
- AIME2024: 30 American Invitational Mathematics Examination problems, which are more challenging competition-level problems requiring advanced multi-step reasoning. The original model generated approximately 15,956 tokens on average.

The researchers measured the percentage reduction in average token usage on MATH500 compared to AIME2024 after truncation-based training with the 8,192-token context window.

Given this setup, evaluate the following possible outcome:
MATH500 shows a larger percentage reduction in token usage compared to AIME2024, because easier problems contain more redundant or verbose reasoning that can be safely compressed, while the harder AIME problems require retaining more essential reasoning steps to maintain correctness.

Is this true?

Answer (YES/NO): NO